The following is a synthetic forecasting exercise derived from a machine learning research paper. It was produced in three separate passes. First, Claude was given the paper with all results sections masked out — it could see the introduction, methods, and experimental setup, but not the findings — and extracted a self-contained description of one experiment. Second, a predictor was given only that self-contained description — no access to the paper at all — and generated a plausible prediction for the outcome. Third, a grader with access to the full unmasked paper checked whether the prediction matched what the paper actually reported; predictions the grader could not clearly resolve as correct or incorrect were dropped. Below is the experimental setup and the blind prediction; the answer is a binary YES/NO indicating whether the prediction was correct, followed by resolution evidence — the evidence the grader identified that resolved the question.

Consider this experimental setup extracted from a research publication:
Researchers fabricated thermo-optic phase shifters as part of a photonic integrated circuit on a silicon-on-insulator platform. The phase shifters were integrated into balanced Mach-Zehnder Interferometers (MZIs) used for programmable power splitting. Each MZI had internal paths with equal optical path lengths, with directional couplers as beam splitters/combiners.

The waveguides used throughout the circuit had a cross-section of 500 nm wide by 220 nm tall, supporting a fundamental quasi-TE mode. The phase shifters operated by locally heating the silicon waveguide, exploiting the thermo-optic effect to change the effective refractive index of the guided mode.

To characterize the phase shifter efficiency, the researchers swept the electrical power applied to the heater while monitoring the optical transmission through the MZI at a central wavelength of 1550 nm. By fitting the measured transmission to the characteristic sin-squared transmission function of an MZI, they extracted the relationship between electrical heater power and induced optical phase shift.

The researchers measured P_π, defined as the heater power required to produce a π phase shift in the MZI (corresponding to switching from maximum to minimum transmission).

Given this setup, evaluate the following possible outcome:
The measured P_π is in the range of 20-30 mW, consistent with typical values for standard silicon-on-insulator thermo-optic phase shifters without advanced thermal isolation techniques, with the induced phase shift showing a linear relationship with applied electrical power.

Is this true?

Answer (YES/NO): NO